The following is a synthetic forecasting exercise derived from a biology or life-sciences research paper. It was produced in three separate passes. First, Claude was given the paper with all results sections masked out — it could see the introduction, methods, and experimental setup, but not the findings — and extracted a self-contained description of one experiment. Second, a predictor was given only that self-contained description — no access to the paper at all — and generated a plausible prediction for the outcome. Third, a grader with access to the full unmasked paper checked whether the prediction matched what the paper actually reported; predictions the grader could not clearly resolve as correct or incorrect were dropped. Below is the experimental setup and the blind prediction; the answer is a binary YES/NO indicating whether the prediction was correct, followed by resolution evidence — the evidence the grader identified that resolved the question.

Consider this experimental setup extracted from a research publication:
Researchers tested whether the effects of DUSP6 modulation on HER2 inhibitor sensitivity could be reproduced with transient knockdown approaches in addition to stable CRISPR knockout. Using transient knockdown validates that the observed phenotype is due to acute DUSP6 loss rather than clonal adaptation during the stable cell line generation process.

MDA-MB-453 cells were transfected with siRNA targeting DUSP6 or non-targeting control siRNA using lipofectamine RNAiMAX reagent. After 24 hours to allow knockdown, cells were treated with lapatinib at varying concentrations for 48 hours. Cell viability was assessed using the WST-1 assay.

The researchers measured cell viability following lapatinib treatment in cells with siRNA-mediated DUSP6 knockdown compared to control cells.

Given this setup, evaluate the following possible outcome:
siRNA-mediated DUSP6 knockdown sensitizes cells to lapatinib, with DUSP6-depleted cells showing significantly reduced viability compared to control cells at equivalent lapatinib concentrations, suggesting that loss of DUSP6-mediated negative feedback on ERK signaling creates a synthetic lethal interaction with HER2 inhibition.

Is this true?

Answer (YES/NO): YES